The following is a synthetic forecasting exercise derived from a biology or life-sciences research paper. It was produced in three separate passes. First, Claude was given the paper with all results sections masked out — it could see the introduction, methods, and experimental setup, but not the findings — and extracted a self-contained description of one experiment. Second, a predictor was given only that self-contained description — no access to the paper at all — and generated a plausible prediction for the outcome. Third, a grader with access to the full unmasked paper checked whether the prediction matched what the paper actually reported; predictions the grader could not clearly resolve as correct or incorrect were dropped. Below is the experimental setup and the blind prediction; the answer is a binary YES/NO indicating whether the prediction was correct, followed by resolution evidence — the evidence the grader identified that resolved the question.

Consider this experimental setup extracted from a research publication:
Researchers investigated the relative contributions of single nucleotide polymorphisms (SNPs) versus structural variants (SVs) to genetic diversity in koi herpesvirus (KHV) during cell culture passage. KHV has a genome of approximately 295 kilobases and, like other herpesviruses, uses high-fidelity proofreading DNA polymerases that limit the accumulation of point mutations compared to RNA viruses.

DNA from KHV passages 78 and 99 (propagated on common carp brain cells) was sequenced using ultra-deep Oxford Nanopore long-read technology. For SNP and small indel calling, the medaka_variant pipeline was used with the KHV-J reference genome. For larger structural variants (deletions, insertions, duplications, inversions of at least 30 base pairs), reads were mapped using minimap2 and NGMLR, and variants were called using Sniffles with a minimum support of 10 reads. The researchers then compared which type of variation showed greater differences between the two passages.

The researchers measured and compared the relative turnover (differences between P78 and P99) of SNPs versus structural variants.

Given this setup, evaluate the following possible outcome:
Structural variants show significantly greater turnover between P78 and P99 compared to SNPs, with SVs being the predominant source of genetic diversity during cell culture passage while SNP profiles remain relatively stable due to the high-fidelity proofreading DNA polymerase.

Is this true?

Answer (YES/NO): YES